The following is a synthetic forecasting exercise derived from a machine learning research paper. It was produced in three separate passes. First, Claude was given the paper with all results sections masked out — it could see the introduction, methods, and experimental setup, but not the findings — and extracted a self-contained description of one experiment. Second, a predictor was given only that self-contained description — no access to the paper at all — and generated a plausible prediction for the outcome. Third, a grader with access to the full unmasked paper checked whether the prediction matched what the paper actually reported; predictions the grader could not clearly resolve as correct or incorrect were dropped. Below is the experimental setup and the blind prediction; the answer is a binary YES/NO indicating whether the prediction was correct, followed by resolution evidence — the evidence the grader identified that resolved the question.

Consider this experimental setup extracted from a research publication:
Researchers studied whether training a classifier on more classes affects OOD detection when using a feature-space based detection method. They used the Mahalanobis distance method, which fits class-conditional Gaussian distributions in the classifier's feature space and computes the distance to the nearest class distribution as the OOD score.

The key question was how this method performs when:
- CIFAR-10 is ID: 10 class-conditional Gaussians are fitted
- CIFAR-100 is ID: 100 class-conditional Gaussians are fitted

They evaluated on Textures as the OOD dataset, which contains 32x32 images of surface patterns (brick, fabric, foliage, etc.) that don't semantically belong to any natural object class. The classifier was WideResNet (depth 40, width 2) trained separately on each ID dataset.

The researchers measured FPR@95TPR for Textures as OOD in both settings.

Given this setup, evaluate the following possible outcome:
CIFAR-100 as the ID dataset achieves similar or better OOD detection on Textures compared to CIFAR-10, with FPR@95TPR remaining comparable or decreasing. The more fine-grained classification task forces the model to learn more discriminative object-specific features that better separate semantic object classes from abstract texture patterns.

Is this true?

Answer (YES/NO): NO